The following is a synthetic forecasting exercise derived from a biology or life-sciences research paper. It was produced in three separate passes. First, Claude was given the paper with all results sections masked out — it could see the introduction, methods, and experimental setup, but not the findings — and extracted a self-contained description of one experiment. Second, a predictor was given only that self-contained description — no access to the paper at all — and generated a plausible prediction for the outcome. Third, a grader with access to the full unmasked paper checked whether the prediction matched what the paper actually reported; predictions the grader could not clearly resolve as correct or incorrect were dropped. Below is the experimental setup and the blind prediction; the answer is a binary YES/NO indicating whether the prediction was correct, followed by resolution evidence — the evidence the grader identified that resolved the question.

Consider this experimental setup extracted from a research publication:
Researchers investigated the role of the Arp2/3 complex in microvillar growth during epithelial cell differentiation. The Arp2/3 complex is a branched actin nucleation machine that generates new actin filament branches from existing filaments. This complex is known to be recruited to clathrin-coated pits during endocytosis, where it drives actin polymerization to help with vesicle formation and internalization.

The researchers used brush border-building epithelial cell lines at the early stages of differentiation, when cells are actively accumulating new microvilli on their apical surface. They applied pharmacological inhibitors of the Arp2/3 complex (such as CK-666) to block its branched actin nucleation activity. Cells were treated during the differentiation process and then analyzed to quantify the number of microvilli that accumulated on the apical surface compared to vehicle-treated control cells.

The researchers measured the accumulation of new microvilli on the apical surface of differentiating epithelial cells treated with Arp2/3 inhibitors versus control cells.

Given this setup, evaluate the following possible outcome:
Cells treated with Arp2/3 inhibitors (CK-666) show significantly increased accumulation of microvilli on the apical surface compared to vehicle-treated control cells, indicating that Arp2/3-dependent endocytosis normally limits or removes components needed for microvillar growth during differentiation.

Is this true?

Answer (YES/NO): NO